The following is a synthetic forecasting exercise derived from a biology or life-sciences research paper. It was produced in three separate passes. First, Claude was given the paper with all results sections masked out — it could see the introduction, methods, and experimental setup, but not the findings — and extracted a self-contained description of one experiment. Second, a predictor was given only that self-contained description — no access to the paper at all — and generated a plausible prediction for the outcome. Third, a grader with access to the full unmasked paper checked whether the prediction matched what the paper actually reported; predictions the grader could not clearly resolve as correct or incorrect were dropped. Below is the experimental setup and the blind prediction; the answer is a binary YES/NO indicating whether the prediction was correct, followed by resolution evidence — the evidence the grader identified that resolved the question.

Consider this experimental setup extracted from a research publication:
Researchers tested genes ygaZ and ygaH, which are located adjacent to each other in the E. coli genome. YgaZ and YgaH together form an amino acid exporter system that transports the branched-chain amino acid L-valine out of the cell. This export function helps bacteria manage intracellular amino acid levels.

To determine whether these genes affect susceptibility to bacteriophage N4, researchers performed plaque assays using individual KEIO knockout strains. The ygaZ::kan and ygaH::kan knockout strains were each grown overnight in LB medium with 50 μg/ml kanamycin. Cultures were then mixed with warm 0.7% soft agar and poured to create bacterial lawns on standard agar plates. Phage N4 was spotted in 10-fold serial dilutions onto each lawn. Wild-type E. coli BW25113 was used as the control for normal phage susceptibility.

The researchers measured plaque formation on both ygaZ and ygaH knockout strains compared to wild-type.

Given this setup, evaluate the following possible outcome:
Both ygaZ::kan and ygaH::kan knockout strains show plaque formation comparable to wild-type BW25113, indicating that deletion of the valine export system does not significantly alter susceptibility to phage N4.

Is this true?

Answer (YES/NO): NO